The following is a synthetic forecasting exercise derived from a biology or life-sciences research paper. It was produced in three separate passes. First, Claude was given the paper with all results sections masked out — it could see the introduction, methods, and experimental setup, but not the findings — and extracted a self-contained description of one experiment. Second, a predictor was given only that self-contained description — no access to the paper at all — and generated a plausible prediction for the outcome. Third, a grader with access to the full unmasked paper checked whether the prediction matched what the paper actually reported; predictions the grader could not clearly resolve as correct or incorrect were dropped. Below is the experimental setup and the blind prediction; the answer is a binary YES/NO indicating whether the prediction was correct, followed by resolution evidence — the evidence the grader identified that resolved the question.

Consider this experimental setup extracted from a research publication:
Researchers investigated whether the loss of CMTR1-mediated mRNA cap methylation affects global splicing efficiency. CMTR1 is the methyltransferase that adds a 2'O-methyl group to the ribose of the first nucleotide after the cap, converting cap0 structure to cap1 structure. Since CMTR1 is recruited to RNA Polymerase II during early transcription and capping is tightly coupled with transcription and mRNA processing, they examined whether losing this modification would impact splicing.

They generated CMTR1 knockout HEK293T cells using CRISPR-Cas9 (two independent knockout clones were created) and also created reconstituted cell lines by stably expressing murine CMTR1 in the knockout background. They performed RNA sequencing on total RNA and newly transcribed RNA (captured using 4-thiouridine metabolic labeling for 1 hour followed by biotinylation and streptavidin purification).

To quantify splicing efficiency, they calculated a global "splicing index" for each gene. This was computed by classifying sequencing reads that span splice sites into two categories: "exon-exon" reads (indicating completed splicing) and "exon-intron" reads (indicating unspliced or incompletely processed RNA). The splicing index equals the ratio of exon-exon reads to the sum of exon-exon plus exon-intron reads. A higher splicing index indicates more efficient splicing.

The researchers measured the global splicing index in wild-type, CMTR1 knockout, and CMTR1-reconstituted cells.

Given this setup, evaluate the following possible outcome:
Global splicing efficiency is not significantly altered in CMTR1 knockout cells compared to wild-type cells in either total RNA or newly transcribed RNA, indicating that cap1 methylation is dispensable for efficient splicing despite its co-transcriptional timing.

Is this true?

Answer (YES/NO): YES